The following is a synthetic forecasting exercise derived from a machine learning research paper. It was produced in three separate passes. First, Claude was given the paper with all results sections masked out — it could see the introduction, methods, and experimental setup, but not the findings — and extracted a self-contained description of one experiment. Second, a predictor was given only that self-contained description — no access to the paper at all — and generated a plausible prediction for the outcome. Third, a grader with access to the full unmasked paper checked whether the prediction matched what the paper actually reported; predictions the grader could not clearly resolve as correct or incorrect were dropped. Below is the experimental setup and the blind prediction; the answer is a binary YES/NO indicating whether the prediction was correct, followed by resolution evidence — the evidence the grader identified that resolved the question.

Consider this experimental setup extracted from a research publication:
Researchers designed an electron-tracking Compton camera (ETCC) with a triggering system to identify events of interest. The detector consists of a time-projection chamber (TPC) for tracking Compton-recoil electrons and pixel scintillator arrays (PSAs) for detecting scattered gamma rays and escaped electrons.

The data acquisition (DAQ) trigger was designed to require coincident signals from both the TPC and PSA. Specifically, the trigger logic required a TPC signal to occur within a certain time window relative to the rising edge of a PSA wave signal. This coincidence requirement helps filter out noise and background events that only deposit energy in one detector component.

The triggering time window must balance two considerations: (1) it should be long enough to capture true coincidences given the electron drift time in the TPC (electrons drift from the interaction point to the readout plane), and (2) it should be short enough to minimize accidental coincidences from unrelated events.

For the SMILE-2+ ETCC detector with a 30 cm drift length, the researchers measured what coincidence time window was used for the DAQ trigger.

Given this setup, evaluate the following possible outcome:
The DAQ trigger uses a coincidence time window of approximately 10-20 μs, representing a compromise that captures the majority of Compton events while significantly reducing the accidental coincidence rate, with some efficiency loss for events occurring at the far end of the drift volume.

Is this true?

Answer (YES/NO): YES